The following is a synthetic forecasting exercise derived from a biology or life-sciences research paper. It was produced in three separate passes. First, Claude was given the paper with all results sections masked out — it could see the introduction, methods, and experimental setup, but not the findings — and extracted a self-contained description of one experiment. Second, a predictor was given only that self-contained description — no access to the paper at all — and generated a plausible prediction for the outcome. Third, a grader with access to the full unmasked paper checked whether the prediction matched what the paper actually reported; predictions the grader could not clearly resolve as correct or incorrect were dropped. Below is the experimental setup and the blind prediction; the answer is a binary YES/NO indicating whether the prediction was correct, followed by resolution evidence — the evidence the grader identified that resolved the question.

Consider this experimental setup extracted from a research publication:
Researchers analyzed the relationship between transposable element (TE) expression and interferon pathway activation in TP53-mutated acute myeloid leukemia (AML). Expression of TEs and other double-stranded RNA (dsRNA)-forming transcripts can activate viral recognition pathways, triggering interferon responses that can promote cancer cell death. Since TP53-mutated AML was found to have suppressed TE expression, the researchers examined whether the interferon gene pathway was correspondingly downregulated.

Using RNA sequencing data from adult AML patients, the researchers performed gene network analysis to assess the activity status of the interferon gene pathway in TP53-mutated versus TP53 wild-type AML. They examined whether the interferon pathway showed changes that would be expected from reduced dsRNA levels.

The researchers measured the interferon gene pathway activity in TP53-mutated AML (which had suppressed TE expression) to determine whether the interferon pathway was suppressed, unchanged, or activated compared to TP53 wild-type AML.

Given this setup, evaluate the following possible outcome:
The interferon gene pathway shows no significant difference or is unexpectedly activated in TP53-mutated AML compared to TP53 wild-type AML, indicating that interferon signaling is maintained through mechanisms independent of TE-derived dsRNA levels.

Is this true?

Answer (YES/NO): YES